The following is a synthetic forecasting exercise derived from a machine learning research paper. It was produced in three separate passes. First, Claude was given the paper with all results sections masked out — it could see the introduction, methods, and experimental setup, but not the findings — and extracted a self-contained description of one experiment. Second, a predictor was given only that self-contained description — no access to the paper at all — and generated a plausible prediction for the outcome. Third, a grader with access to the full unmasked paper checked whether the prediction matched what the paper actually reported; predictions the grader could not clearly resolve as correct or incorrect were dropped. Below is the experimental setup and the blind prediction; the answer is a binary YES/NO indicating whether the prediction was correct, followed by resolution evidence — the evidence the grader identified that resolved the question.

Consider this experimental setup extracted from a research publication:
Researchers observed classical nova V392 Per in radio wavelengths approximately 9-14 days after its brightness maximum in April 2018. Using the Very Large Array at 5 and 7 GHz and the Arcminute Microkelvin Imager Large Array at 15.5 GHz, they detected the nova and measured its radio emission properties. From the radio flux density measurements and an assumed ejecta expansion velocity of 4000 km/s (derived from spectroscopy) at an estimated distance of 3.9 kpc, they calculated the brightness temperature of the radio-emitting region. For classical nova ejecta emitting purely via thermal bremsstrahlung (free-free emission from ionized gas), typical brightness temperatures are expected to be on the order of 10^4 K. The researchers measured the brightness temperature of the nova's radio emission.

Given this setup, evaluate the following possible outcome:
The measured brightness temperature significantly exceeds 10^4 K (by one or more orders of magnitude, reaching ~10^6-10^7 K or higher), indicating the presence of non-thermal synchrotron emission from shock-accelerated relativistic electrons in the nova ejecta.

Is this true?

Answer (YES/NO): NO